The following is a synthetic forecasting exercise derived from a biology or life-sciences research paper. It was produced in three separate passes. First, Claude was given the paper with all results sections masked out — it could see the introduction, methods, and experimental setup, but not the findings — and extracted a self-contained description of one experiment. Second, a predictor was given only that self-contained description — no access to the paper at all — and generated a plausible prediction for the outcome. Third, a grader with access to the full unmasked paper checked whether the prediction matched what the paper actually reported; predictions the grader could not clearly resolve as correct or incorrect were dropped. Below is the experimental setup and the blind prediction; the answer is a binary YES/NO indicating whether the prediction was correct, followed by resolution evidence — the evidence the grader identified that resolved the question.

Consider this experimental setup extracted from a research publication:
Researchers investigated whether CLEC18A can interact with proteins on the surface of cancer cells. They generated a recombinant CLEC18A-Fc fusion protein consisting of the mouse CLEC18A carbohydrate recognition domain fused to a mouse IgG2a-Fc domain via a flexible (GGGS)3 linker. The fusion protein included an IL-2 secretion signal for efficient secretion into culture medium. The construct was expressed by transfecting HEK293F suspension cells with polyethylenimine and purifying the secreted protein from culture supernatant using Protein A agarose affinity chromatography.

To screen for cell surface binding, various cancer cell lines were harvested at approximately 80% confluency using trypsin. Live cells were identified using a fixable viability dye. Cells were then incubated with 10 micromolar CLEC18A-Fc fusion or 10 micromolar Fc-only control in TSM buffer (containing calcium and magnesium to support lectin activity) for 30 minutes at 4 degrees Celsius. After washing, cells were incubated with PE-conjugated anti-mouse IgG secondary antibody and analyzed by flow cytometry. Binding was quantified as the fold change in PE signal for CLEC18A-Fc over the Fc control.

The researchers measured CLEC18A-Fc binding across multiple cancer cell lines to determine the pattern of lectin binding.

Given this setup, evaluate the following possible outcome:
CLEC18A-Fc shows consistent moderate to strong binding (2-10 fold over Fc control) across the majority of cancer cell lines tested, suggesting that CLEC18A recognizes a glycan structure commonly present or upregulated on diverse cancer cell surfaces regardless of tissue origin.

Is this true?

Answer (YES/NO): NO